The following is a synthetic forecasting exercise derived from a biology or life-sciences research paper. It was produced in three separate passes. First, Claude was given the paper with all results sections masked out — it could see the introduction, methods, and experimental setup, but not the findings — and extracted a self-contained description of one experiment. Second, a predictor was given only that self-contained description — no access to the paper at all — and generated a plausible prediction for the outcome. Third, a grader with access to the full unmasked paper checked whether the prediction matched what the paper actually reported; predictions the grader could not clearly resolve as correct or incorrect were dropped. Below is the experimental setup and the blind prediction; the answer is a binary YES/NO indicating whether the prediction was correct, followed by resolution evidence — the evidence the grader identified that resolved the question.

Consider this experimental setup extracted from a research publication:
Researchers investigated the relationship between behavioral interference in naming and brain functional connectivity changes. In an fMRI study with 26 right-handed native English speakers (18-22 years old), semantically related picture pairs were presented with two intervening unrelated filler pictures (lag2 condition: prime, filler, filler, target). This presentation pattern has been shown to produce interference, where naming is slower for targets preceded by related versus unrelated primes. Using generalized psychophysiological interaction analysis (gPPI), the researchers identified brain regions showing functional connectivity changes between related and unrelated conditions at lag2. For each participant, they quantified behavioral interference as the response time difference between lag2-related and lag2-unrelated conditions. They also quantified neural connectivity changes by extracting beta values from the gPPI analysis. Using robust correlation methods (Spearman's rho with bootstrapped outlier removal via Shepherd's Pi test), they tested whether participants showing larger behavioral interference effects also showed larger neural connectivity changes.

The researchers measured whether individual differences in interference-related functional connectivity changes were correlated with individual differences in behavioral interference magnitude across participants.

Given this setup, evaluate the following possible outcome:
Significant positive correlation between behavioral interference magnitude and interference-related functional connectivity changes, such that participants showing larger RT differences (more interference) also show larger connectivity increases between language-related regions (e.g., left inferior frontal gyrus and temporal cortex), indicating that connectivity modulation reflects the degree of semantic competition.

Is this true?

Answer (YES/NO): NO